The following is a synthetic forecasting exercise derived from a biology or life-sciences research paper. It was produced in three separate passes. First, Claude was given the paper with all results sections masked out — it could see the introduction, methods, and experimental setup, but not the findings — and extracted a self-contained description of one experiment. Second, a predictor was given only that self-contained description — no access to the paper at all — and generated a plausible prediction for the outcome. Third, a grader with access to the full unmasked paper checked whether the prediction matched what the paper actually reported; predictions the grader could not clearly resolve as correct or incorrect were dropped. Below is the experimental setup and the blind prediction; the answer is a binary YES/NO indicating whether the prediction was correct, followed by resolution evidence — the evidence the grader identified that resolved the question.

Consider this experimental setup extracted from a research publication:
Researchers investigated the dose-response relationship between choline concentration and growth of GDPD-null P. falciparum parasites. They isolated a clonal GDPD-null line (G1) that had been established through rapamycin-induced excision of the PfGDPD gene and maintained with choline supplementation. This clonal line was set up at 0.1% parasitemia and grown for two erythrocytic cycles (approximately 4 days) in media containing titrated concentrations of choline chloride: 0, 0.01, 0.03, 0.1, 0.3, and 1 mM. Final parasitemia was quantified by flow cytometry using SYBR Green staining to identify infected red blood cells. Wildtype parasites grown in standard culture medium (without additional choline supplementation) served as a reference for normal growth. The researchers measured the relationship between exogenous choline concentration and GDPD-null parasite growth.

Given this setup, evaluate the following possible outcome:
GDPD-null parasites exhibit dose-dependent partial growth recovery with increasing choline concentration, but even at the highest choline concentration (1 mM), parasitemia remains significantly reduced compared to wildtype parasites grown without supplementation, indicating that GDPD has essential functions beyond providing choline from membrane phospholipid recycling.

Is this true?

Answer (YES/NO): NO